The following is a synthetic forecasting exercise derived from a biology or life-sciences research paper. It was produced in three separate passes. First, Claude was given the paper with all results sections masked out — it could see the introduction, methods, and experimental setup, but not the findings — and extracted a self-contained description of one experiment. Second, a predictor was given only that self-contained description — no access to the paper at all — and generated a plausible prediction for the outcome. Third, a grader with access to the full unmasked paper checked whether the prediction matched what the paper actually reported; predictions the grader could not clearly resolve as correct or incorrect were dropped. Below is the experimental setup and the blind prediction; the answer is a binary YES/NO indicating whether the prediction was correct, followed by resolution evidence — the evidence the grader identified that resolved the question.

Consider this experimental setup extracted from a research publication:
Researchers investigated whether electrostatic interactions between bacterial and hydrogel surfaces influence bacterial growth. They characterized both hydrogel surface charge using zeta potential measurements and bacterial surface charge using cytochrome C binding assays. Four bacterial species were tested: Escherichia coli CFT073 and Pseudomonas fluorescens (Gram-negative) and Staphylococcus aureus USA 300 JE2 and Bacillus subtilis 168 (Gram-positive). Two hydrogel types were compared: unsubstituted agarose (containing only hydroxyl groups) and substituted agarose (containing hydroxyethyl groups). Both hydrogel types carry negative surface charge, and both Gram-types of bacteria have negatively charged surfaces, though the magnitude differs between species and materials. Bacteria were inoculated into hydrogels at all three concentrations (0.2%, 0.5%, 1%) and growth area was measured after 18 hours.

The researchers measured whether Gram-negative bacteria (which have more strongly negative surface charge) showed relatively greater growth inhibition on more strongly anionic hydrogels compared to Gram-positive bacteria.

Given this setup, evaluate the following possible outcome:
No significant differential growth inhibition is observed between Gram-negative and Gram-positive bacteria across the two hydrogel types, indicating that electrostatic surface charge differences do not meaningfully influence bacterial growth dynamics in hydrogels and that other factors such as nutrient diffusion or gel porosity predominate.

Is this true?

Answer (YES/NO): NO